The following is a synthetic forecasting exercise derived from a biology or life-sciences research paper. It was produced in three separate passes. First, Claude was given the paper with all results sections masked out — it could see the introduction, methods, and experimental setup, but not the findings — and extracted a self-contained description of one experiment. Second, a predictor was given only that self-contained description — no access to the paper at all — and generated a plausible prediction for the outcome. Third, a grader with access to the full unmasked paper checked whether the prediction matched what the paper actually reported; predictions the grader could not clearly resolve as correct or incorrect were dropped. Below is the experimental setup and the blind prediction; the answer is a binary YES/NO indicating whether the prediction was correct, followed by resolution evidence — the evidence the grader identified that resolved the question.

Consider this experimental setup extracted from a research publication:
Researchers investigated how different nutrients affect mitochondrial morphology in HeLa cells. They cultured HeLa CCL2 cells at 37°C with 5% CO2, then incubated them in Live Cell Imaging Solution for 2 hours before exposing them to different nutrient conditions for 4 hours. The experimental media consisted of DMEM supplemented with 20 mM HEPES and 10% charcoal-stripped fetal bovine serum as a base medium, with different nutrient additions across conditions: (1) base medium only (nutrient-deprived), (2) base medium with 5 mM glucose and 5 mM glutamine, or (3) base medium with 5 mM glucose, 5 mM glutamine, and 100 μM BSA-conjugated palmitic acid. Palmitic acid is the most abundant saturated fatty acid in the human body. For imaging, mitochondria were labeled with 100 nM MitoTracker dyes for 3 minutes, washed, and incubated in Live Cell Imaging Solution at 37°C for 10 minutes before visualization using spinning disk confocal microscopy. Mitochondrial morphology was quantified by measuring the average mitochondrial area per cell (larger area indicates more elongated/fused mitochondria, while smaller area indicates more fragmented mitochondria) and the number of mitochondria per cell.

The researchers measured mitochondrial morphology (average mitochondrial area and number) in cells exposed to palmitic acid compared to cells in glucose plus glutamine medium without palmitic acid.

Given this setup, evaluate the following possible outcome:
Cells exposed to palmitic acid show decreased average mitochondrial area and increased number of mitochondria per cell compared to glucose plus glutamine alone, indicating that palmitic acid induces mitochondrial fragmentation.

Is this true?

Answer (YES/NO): YES